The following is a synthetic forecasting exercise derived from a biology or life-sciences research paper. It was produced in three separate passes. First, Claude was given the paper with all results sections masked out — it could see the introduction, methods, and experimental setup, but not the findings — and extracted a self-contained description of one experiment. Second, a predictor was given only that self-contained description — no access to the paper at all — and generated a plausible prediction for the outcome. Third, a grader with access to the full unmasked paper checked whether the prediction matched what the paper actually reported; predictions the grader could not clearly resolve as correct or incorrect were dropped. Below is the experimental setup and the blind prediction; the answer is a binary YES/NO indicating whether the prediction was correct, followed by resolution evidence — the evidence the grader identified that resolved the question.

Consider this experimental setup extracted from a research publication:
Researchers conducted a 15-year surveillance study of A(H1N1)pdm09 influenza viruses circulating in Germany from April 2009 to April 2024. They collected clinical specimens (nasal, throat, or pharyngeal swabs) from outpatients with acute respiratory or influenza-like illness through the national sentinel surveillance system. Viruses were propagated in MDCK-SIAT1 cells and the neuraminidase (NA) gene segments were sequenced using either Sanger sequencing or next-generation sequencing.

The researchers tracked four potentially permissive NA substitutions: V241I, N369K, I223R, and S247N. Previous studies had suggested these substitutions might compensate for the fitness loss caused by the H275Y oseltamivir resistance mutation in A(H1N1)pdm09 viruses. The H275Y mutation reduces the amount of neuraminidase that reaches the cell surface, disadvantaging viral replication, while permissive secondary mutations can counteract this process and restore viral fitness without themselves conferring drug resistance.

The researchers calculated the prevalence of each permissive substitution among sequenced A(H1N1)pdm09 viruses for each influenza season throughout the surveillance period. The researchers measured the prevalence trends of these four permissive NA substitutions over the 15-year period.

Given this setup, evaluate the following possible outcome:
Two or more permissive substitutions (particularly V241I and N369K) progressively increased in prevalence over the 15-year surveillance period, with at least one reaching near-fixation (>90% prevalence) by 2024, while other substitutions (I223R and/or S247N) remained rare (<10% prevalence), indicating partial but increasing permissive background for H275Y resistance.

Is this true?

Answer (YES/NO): NO